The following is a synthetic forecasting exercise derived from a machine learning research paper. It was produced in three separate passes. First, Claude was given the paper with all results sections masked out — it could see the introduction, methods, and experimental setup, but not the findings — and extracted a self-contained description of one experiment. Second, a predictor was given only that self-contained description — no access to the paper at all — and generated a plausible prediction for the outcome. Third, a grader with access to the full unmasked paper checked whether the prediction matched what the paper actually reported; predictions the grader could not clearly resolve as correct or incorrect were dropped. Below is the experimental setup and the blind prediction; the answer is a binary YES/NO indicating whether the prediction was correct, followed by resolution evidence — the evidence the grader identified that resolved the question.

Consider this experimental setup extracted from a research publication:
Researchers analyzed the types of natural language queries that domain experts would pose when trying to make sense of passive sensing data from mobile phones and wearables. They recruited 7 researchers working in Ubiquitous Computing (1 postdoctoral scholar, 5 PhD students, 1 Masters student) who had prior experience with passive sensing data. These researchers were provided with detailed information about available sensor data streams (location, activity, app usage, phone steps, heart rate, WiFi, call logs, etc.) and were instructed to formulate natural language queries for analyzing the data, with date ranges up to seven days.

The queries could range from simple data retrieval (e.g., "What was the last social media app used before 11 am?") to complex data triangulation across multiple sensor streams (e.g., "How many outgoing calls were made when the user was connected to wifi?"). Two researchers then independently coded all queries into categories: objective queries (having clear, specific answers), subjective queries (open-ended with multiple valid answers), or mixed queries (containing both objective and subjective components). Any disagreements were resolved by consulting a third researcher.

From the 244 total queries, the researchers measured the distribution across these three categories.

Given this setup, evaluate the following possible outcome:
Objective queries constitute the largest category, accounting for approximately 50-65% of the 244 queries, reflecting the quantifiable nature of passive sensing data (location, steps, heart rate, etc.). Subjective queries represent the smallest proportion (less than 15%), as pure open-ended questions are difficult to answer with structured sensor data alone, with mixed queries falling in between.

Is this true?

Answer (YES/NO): NO